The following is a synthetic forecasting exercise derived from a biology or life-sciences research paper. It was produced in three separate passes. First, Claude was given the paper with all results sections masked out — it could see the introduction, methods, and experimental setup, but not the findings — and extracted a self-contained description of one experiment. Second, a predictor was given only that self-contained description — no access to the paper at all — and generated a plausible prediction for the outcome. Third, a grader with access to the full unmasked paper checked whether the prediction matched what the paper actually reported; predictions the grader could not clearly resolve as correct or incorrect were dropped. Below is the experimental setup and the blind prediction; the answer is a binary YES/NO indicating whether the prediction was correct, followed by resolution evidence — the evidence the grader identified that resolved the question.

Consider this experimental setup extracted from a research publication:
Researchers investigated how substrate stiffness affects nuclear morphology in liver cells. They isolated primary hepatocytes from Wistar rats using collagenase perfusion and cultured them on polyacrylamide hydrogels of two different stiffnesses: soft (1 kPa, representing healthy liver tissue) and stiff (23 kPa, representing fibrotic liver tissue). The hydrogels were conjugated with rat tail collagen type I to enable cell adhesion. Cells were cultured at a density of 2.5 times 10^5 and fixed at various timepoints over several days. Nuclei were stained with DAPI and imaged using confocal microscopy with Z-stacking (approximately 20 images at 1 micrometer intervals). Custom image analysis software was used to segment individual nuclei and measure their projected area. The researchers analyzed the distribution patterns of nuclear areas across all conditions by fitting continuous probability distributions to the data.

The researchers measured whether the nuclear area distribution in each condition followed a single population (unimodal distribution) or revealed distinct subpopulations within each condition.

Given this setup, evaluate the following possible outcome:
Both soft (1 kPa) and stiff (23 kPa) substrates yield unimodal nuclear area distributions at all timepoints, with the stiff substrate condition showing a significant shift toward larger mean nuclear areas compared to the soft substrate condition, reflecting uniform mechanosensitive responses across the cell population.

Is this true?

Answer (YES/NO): NO